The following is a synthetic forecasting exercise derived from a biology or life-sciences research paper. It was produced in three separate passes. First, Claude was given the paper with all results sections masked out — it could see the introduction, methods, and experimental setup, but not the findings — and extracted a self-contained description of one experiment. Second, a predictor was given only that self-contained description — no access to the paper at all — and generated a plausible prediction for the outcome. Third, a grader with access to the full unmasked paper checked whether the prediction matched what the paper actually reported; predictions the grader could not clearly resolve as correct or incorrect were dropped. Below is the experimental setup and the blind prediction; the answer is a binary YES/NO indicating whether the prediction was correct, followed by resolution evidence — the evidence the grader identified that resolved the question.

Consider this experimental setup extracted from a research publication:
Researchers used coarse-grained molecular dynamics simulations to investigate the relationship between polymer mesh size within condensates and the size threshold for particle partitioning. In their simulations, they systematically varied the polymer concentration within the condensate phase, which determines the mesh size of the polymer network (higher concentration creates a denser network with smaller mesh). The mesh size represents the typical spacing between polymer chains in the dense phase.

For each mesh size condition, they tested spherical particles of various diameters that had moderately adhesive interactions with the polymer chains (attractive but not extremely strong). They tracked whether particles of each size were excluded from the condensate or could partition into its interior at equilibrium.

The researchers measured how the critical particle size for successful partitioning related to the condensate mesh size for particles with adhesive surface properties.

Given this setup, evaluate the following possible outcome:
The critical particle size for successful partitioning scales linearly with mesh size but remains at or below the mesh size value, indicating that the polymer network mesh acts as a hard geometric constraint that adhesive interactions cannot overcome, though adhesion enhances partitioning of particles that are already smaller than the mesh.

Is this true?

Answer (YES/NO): NO